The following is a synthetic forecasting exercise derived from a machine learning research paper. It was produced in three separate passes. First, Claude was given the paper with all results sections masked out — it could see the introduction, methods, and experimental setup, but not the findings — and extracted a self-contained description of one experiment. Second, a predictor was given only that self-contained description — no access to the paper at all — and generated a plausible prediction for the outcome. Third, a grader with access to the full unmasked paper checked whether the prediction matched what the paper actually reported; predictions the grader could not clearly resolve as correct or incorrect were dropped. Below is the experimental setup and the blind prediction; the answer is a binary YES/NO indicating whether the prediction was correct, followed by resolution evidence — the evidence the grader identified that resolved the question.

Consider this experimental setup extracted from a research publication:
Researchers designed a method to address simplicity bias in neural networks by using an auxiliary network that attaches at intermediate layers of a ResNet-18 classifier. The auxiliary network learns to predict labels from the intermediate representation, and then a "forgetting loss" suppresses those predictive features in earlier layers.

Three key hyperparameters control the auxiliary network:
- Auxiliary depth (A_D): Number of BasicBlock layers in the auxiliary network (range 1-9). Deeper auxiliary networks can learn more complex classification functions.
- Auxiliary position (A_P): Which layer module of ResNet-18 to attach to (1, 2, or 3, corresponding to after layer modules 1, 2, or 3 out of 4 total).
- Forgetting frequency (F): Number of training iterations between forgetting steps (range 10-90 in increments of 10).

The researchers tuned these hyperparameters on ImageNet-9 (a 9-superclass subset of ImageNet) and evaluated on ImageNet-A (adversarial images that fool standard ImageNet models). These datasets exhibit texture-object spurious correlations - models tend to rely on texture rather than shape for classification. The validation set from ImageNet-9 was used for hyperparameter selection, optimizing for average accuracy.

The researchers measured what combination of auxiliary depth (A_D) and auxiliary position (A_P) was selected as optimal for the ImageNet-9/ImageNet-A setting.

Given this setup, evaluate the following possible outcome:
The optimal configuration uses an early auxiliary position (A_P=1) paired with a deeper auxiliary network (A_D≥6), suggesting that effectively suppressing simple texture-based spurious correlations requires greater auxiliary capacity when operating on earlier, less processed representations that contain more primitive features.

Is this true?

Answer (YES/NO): NO